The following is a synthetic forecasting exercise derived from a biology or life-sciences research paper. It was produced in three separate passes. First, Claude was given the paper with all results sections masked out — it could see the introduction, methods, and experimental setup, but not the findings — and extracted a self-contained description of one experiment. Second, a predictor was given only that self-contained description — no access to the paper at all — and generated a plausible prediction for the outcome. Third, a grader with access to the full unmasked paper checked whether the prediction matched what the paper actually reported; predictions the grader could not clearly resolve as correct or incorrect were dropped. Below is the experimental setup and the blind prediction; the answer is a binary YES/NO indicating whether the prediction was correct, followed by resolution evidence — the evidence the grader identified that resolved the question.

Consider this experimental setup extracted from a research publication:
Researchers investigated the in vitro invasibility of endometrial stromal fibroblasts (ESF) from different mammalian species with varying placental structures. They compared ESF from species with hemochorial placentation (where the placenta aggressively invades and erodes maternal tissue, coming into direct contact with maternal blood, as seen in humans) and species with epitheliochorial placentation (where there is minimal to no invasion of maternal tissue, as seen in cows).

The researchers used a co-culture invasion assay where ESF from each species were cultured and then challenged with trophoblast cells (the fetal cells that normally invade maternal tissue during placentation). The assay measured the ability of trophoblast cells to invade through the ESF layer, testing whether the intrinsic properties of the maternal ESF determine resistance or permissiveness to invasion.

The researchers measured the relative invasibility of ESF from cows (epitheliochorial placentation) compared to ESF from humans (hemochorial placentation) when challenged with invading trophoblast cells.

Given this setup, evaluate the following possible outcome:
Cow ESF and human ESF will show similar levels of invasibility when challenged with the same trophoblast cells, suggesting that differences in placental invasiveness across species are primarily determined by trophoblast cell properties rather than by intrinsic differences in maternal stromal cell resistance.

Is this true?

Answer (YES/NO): NO